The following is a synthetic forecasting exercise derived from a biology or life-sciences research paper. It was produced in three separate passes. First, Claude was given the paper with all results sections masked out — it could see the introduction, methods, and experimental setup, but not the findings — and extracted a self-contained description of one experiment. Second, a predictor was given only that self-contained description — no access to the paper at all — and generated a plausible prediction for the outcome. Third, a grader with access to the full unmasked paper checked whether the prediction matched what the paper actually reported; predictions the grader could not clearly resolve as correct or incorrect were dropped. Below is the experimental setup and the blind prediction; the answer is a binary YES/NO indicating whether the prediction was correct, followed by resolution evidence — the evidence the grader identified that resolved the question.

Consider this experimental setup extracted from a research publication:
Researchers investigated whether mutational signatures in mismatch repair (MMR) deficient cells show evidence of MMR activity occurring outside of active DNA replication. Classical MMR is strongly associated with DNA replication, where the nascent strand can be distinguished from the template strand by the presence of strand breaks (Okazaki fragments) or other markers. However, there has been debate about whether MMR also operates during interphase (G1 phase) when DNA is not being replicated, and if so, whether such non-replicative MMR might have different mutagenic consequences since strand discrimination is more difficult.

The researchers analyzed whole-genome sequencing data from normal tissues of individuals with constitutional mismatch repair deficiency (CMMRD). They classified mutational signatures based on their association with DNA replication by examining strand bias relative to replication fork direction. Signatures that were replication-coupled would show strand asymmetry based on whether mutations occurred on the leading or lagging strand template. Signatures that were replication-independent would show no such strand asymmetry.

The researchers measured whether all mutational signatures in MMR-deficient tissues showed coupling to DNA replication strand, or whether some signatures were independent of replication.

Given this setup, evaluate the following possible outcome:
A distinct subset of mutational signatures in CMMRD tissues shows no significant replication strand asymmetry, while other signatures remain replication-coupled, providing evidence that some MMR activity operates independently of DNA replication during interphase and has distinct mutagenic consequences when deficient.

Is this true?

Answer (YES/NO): YES